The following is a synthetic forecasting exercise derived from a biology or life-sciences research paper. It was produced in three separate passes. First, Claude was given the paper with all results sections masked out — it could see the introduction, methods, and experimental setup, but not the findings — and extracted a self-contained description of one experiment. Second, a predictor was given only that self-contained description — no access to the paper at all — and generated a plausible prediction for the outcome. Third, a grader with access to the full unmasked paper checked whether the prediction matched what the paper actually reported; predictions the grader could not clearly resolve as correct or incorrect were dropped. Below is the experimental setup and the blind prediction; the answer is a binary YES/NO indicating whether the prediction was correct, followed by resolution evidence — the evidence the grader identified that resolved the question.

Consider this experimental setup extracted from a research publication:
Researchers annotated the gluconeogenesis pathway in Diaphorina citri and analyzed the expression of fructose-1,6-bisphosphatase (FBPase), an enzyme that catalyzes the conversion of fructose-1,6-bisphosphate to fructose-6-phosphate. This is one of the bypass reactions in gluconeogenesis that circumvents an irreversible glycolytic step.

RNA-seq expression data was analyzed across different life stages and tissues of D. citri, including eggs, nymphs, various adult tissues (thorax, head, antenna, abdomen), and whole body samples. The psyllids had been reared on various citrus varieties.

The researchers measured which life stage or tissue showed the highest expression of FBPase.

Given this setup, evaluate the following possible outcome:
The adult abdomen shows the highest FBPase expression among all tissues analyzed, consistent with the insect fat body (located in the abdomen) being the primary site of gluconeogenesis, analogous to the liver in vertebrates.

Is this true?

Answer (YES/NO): NO